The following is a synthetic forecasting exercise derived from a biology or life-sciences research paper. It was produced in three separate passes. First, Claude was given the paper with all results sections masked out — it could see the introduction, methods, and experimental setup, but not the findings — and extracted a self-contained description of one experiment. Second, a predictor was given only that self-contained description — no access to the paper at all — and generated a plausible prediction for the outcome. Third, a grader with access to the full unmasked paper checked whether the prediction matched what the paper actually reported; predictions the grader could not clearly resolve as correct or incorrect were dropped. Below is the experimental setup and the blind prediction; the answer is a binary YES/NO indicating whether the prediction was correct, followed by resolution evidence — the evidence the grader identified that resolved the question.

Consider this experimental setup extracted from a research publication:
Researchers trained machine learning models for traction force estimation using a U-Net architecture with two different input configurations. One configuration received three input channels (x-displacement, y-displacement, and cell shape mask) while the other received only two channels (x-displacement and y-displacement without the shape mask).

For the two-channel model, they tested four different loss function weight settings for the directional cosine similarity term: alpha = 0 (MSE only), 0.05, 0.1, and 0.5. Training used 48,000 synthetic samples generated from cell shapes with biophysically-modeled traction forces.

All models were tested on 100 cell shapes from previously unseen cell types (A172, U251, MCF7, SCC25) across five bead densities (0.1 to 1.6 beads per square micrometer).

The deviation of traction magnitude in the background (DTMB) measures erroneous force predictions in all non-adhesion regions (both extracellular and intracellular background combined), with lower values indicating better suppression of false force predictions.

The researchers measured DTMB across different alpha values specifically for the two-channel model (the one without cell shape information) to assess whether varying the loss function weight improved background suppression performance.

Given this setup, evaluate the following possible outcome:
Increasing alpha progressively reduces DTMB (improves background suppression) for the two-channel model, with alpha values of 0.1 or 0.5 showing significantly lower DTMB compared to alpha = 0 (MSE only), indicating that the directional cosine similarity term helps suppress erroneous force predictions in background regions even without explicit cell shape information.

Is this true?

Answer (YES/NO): NO